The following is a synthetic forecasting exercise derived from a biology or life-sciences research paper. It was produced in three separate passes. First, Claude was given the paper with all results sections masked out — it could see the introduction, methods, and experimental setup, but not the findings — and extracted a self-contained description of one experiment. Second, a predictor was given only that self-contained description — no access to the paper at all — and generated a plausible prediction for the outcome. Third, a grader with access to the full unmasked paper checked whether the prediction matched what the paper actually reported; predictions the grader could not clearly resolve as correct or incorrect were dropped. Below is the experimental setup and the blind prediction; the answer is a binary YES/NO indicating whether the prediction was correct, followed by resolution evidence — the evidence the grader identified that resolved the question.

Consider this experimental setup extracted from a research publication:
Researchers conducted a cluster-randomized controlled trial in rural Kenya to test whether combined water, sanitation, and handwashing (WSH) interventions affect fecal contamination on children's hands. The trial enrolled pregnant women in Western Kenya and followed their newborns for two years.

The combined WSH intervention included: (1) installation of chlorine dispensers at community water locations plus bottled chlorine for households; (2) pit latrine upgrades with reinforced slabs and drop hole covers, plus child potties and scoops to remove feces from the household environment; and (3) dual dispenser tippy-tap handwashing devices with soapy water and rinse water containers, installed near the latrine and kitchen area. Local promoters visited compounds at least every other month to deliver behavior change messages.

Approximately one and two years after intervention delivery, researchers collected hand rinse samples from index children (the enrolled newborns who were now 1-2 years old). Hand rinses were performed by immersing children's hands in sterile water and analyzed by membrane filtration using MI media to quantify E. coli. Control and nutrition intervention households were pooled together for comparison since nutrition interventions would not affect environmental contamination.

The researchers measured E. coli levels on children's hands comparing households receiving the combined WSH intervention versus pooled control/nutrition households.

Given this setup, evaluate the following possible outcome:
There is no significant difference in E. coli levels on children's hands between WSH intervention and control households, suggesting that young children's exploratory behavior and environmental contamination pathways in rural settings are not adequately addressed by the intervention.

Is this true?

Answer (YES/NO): YES